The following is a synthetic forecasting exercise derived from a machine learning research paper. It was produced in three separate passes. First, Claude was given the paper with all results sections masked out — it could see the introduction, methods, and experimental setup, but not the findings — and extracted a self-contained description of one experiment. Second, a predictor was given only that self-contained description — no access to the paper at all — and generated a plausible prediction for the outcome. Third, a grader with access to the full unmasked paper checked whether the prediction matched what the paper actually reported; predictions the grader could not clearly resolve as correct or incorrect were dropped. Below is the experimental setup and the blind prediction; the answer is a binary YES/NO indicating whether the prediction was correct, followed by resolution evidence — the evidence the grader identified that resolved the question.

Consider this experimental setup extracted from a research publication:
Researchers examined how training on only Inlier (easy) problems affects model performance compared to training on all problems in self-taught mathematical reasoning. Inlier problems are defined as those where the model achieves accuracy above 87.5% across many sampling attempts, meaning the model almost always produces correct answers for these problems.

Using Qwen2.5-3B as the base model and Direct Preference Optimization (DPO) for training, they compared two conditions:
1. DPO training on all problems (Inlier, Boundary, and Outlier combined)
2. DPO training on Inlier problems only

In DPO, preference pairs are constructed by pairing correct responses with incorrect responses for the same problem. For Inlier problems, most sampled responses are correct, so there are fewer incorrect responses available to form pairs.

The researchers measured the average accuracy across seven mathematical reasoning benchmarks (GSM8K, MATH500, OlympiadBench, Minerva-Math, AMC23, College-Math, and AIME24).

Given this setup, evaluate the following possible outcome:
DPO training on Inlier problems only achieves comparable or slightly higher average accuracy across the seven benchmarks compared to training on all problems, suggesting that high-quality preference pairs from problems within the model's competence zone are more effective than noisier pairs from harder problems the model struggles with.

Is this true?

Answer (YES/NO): NO